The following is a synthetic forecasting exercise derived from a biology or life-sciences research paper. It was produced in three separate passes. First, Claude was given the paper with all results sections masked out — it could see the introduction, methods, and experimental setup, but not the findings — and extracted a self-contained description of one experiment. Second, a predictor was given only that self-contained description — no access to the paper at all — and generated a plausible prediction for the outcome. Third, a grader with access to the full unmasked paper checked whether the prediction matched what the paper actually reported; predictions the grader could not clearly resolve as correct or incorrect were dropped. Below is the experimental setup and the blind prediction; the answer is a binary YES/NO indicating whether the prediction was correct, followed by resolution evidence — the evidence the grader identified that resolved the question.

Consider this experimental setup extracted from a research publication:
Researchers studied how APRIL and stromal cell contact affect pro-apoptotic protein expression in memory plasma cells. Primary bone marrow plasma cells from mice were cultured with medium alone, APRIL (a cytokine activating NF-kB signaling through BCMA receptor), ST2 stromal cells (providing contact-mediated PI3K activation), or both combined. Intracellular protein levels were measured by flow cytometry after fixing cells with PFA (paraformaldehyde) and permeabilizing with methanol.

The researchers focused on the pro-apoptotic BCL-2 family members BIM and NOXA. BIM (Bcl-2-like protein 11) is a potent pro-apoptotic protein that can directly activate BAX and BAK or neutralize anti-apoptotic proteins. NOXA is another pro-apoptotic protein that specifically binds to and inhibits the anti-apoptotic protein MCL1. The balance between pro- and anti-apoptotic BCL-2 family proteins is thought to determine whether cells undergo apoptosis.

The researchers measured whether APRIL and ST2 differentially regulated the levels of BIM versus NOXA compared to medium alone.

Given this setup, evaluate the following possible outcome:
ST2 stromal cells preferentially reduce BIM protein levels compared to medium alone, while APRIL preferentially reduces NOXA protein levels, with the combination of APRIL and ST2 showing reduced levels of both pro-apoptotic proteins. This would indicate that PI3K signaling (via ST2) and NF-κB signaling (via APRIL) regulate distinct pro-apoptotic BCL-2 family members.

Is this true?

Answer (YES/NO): NO